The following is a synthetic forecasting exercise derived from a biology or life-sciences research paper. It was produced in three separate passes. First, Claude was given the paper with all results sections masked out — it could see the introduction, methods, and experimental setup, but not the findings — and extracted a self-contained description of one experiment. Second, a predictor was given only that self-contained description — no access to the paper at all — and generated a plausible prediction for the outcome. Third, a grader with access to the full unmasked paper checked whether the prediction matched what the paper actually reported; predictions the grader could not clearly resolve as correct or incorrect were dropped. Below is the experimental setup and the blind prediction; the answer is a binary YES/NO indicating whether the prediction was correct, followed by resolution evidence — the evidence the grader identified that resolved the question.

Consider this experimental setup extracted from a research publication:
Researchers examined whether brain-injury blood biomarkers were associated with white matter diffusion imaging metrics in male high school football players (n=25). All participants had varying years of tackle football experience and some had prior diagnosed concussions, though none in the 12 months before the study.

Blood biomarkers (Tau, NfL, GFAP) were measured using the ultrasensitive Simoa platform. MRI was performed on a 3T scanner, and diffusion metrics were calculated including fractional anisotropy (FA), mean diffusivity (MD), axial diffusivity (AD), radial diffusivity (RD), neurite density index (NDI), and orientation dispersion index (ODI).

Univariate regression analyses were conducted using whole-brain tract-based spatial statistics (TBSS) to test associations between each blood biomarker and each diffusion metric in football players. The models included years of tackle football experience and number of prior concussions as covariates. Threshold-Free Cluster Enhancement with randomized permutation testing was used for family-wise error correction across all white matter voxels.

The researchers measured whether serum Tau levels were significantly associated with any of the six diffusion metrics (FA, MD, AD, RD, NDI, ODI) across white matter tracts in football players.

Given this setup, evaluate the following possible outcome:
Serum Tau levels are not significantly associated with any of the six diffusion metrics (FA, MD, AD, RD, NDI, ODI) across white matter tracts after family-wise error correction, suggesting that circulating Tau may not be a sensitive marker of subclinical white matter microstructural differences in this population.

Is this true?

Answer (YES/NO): NO